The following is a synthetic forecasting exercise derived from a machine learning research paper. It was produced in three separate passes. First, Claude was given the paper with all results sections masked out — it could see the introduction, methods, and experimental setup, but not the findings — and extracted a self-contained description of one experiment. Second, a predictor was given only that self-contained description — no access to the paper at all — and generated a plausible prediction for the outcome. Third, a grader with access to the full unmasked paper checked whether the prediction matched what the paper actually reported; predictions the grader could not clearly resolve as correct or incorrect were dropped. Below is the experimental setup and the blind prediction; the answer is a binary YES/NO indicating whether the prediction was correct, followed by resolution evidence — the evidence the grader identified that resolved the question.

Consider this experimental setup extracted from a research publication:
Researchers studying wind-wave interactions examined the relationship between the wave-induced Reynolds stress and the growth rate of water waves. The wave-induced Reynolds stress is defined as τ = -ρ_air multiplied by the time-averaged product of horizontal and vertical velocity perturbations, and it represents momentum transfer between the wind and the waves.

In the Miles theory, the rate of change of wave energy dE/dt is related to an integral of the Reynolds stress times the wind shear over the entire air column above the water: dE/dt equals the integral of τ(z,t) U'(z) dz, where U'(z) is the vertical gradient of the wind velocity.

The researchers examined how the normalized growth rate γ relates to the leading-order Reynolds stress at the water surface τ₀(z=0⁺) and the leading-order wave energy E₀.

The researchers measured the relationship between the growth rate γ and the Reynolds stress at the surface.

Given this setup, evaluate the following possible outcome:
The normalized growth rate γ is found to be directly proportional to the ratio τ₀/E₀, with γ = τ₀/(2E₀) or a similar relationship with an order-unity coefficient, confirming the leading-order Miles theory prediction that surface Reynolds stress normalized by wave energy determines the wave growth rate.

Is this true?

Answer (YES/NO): NO